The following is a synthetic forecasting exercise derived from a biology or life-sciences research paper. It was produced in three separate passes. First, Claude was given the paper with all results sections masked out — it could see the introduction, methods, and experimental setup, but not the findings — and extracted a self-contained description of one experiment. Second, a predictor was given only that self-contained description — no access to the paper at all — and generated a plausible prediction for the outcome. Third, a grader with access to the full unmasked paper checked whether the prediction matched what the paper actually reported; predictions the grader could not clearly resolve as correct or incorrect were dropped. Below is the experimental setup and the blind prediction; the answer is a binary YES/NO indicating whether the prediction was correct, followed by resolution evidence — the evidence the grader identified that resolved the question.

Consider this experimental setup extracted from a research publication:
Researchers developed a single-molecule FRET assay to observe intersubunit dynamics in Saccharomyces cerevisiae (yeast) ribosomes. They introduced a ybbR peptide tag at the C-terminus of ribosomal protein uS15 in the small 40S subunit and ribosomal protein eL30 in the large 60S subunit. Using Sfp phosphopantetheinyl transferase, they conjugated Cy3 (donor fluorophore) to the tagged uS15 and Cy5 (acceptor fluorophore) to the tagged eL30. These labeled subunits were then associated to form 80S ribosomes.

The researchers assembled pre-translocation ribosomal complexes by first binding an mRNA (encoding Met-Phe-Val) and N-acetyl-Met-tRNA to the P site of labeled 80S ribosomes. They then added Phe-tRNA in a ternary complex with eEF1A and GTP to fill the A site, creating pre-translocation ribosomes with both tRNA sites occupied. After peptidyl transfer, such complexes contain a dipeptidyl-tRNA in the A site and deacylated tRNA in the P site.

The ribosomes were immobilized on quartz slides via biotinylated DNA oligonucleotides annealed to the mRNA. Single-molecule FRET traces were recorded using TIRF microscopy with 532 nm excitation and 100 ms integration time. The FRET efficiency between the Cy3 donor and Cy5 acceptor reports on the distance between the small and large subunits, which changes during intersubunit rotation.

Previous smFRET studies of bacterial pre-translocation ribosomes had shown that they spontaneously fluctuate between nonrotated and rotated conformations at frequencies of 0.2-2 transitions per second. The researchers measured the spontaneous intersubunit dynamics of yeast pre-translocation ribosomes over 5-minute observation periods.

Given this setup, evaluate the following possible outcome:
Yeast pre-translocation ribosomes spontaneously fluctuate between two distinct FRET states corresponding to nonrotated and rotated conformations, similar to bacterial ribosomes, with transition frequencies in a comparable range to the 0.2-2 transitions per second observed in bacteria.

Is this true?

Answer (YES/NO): NO